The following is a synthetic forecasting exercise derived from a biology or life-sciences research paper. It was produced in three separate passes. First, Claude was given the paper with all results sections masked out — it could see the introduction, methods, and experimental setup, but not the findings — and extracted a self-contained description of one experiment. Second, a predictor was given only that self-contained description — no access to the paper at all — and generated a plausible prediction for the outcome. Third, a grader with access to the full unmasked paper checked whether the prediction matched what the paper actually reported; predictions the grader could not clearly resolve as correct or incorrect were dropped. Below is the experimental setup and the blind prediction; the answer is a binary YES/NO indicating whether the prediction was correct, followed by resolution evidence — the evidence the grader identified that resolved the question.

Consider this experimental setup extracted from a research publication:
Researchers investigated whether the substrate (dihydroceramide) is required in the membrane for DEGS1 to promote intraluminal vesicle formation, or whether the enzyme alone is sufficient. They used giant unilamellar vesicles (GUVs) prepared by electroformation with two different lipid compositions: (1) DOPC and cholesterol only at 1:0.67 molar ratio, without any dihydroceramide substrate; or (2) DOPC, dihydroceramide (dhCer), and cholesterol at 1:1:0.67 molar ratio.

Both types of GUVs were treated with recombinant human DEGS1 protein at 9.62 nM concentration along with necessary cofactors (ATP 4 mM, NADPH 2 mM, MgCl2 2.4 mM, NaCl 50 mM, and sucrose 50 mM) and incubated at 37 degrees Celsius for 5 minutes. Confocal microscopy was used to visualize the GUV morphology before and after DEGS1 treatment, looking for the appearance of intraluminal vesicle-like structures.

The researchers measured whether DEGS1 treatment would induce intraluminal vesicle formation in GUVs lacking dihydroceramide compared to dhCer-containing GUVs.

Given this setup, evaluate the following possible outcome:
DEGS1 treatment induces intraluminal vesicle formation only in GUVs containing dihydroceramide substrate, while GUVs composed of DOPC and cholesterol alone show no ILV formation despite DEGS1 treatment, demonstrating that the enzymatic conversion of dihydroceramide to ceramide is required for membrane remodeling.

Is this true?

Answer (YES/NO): YES